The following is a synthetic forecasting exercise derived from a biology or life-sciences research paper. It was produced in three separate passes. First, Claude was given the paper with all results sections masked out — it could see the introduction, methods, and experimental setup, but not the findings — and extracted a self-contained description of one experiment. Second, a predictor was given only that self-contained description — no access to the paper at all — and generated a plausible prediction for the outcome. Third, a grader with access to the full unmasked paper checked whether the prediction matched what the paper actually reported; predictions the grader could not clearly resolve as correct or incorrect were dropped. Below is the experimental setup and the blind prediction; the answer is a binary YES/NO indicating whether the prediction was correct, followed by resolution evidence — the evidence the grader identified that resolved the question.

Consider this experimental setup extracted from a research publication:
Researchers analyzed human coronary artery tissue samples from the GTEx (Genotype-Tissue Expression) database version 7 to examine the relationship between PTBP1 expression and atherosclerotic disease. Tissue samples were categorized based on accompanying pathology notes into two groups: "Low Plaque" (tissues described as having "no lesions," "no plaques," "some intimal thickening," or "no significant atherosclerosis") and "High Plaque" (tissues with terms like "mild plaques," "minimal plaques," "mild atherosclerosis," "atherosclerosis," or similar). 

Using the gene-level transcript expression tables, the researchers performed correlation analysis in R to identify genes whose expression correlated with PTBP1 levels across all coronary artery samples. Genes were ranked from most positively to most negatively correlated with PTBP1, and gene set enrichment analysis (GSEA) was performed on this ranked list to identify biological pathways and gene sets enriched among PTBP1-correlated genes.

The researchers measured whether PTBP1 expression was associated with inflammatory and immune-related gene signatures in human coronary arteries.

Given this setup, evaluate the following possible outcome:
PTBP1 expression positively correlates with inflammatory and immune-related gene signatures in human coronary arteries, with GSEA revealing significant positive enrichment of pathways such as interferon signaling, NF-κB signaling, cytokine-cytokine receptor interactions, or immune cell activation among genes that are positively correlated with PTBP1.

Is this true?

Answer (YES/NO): YES